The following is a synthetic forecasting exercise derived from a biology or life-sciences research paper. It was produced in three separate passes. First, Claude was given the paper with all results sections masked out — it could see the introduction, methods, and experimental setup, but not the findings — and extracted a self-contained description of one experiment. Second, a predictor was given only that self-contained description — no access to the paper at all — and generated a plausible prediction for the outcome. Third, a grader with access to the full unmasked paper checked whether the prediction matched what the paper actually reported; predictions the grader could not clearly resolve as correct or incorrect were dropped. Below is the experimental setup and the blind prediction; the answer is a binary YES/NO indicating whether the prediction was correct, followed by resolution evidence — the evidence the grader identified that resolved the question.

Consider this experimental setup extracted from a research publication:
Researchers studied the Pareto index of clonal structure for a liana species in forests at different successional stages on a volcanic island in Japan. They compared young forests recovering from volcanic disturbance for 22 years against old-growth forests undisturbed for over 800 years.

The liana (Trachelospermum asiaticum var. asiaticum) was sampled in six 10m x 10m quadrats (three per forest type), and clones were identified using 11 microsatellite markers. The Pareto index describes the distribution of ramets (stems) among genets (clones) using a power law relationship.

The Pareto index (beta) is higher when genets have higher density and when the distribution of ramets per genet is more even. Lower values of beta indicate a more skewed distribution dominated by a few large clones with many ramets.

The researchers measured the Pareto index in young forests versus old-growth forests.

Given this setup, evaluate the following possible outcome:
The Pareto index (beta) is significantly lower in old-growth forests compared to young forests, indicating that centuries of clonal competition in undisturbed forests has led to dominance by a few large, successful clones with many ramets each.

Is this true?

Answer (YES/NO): NO